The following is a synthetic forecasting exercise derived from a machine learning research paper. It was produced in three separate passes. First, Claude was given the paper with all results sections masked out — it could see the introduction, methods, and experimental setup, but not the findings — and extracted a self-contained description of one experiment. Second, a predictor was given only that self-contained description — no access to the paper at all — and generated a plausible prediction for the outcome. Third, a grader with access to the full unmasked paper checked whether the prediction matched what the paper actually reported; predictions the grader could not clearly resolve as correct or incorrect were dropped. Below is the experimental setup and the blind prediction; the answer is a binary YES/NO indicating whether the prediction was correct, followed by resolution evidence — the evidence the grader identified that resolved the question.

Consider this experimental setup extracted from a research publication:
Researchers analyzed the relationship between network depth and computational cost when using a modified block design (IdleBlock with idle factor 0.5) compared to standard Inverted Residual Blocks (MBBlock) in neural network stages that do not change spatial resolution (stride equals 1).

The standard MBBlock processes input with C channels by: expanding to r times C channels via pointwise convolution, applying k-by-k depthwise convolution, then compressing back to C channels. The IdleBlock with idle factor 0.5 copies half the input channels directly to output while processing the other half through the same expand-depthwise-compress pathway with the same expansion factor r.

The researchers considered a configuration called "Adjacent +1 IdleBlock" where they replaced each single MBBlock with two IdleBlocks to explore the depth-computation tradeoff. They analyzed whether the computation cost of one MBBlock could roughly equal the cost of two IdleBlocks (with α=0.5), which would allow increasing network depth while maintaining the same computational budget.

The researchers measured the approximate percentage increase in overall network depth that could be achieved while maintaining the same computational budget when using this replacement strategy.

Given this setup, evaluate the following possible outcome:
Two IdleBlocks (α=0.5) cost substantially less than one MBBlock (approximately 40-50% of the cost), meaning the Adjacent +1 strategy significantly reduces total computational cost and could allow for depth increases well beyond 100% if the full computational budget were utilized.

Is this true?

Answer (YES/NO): NO